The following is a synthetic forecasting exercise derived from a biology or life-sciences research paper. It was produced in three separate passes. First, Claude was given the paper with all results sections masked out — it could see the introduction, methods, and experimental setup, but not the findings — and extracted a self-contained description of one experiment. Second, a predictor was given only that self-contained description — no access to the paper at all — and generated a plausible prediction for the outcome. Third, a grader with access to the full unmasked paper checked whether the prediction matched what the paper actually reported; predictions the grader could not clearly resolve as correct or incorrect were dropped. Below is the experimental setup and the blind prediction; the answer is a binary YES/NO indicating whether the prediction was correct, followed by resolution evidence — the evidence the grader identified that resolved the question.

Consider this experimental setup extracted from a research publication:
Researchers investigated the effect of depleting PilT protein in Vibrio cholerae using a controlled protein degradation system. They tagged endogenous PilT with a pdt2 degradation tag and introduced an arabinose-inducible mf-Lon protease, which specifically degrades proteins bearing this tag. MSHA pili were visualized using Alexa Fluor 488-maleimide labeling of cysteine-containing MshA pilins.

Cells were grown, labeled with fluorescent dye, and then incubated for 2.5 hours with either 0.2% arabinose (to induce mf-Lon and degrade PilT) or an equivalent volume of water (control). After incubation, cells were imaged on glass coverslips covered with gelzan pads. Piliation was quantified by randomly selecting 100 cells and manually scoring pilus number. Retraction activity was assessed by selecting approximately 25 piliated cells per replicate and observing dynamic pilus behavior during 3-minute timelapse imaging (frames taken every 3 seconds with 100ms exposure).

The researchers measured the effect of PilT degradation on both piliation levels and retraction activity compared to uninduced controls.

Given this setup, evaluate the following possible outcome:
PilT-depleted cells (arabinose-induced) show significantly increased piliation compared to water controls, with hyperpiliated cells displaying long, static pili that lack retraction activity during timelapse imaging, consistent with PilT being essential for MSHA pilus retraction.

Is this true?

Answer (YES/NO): NO